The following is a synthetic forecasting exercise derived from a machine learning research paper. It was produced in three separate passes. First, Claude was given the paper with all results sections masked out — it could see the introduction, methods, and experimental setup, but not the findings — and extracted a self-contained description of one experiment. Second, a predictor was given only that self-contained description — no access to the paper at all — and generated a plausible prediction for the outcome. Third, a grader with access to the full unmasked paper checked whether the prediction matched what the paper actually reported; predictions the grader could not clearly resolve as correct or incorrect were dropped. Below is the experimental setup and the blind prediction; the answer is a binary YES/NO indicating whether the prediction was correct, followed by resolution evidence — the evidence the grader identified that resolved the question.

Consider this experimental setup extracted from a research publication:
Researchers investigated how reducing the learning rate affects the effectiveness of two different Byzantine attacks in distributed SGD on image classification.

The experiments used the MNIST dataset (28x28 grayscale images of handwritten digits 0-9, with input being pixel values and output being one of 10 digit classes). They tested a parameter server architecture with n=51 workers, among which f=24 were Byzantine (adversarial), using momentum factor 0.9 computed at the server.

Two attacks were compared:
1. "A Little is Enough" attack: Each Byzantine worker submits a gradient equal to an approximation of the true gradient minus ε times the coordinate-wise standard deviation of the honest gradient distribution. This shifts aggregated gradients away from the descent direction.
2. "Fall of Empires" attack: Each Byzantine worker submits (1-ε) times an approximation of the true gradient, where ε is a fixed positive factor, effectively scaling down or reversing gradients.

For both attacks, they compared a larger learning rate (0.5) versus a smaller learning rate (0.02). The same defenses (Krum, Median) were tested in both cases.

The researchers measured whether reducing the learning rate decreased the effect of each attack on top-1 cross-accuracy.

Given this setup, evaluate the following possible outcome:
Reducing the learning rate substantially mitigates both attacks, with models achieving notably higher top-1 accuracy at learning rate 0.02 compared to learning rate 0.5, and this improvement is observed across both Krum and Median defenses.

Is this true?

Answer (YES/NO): NO